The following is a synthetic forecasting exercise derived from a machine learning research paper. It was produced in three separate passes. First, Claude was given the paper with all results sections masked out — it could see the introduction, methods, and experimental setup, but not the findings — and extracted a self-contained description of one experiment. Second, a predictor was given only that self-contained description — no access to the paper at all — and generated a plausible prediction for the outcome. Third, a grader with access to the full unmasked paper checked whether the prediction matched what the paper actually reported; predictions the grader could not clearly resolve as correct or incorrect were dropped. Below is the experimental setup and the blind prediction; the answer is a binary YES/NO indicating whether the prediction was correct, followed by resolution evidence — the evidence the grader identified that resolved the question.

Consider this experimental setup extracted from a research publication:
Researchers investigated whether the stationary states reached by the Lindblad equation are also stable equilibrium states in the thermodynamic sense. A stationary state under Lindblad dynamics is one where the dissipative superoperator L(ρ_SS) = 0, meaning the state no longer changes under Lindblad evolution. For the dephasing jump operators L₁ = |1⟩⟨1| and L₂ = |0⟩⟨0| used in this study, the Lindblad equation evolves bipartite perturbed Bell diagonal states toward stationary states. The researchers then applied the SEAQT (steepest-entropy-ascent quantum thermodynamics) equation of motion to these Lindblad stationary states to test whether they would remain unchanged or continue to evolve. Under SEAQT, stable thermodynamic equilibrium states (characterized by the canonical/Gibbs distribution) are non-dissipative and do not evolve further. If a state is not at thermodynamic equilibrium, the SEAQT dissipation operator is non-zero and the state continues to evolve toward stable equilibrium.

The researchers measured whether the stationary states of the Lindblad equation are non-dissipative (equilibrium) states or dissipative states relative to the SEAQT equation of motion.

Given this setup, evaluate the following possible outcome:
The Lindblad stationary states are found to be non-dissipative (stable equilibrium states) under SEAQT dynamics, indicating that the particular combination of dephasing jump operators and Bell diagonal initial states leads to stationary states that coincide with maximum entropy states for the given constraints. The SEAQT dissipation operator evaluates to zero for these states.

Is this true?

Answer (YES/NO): NO